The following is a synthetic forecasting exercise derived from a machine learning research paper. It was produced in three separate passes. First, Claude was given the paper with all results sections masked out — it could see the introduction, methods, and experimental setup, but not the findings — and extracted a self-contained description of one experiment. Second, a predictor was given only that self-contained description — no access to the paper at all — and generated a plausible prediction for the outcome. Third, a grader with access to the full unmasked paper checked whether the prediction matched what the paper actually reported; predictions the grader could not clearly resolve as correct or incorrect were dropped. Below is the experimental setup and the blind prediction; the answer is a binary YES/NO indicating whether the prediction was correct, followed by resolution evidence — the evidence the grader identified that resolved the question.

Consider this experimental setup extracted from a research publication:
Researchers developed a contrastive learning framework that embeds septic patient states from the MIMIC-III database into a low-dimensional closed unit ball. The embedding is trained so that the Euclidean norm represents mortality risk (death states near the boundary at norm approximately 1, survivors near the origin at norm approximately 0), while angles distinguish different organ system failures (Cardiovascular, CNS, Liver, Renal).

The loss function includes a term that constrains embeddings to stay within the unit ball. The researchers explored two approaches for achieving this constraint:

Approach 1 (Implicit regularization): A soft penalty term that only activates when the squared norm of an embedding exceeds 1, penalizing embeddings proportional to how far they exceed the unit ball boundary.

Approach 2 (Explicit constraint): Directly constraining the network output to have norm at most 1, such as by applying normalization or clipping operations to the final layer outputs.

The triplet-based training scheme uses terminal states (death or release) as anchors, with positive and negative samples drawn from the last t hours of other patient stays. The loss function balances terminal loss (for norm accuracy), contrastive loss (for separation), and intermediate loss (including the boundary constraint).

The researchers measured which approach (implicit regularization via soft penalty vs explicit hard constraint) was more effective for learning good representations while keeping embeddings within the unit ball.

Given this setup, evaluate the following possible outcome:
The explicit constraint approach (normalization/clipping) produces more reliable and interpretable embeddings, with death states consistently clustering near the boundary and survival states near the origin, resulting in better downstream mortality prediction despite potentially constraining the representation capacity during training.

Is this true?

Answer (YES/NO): NO